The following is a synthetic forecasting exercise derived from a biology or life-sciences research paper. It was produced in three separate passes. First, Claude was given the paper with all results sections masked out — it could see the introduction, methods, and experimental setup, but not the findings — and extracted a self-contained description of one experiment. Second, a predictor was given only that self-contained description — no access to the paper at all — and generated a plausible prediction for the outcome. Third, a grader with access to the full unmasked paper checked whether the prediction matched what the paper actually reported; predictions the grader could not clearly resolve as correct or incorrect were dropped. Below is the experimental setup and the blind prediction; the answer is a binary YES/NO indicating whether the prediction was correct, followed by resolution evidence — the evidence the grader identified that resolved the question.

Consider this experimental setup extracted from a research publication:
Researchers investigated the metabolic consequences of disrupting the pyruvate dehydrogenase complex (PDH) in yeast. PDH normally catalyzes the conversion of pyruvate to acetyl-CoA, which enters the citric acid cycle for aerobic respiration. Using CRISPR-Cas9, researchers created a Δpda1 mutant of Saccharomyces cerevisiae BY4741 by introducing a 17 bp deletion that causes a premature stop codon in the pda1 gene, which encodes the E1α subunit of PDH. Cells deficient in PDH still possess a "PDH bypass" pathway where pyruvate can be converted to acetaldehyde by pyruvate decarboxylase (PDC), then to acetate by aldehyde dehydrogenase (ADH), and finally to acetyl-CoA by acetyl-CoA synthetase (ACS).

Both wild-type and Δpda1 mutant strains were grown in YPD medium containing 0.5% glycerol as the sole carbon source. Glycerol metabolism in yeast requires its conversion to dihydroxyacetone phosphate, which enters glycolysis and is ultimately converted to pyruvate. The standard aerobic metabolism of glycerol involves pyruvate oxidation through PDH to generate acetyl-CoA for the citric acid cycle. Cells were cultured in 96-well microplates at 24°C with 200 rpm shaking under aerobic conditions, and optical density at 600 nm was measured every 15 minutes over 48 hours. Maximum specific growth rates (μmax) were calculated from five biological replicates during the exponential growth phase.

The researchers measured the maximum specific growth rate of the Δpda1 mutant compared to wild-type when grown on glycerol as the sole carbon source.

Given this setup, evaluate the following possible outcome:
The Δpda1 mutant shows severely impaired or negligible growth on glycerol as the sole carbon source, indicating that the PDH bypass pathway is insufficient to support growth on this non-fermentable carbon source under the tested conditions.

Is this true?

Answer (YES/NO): NO